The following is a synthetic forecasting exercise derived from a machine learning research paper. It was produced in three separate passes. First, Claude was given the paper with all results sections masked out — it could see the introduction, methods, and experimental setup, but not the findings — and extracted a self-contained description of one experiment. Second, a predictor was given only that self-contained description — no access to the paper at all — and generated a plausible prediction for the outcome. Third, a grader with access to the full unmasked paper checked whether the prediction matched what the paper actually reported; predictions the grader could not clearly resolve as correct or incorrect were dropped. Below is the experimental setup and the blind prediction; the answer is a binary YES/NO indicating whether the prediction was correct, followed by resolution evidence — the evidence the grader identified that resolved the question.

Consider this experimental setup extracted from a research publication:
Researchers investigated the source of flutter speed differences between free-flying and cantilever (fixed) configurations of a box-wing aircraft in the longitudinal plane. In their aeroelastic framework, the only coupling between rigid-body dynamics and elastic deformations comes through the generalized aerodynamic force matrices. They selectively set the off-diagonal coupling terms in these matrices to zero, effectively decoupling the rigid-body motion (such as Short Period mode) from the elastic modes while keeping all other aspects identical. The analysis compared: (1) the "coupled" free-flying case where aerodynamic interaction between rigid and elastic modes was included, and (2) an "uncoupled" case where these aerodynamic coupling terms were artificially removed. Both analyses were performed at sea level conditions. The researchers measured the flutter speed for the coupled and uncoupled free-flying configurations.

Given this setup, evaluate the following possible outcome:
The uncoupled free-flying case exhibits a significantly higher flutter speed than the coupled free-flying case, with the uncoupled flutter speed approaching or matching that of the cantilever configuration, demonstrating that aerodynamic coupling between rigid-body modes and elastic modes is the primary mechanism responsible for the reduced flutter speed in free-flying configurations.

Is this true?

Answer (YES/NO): NO